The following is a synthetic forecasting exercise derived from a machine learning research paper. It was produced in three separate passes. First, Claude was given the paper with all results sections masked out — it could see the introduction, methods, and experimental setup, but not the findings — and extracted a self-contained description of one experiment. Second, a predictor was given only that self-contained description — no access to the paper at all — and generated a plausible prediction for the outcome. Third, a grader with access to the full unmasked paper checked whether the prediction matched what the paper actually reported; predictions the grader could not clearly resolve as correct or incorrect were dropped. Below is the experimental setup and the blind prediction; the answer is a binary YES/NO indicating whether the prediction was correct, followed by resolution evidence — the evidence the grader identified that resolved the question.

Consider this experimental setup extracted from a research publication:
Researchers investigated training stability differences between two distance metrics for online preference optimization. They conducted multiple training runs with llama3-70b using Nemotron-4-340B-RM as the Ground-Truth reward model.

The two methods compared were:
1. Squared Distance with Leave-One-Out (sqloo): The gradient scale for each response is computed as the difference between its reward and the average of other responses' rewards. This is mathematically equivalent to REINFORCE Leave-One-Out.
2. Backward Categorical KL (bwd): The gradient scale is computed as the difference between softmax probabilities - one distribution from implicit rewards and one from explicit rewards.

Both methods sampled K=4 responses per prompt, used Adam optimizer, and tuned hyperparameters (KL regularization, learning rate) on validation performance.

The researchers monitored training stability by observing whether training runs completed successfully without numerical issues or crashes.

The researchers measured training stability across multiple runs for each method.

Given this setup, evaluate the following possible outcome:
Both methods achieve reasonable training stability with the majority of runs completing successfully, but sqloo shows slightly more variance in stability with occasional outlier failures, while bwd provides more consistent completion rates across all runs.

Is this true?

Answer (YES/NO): NO